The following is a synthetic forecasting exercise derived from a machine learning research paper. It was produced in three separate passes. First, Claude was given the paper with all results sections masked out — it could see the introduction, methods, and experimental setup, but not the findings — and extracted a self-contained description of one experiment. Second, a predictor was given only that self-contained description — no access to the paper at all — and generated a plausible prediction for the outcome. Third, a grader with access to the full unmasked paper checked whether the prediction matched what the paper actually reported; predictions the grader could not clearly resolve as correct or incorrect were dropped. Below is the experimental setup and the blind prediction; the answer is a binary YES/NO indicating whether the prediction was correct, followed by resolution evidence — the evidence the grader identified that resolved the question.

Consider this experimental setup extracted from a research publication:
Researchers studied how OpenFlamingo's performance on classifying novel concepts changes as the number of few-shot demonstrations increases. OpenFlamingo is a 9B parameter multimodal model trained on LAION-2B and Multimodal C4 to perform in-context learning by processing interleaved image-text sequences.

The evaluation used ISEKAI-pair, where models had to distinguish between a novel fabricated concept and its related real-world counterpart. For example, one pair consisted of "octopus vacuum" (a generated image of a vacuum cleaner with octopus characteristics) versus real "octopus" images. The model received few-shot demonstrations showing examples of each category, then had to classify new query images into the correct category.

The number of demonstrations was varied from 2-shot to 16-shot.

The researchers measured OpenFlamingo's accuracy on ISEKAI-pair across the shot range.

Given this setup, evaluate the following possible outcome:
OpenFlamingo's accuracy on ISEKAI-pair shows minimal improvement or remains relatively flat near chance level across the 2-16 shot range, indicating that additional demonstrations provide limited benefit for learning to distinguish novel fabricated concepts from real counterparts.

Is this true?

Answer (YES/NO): NO